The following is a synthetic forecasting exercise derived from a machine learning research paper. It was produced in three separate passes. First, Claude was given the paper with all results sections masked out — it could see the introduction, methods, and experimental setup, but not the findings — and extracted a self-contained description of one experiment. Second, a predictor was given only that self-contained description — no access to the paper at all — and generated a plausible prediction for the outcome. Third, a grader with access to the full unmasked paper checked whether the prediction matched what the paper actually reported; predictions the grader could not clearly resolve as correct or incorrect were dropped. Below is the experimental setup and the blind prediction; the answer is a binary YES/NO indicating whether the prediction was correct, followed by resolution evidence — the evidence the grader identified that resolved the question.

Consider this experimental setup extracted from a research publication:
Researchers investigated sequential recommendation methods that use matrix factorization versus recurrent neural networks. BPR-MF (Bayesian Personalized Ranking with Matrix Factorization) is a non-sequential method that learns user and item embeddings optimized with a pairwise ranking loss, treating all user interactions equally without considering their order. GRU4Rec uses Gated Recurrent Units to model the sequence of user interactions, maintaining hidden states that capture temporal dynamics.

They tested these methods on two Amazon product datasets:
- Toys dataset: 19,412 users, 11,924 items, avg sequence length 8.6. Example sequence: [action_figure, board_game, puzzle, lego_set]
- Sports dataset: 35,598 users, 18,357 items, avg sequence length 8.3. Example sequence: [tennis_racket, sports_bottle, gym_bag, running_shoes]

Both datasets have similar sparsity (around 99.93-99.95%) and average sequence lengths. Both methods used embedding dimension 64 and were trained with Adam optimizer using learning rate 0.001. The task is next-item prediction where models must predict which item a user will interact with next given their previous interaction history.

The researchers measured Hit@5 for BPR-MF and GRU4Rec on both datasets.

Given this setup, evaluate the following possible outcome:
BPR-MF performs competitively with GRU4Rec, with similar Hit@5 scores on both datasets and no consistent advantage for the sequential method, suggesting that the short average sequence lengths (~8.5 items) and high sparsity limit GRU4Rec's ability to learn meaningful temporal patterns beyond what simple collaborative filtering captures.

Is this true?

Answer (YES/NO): NO